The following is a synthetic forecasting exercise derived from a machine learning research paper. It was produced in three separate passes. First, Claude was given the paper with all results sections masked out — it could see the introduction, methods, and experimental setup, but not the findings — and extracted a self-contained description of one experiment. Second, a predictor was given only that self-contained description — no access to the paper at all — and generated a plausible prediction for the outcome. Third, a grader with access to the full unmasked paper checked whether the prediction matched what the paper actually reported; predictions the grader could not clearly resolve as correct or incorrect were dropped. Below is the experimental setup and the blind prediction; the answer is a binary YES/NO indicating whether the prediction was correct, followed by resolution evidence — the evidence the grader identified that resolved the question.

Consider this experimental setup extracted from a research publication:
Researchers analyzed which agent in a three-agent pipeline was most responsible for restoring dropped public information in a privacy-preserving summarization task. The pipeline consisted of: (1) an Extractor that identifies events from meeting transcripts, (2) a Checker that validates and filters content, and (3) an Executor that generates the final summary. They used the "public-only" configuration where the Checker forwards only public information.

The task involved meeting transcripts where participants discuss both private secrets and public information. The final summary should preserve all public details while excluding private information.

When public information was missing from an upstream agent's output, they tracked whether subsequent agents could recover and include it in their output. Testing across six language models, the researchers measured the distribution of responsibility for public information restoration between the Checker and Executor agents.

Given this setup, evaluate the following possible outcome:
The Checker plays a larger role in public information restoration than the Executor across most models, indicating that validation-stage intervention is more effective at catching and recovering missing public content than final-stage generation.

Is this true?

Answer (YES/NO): YES